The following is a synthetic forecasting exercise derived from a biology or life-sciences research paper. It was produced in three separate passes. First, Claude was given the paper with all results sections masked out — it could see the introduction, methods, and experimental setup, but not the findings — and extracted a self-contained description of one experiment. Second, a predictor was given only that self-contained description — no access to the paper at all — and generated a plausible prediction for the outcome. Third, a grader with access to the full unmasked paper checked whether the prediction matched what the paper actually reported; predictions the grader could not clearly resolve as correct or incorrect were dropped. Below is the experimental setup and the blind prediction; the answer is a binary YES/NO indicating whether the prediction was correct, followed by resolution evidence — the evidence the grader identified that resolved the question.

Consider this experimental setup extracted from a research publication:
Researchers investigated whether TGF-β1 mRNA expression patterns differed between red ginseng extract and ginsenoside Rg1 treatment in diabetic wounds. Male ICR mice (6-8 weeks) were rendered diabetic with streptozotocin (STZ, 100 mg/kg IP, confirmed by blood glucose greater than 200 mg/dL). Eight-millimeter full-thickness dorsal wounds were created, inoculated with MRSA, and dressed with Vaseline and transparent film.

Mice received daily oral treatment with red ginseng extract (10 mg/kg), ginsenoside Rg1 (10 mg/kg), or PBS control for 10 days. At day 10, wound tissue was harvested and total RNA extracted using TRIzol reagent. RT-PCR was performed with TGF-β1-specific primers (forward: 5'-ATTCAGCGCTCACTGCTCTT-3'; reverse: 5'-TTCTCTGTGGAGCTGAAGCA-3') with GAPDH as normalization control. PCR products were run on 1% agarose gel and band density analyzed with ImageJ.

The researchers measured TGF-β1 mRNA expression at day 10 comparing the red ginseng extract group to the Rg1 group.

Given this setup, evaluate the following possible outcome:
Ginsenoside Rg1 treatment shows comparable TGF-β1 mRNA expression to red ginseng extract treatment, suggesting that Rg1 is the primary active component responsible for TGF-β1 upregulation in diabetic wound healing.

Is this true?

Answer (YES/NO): NO